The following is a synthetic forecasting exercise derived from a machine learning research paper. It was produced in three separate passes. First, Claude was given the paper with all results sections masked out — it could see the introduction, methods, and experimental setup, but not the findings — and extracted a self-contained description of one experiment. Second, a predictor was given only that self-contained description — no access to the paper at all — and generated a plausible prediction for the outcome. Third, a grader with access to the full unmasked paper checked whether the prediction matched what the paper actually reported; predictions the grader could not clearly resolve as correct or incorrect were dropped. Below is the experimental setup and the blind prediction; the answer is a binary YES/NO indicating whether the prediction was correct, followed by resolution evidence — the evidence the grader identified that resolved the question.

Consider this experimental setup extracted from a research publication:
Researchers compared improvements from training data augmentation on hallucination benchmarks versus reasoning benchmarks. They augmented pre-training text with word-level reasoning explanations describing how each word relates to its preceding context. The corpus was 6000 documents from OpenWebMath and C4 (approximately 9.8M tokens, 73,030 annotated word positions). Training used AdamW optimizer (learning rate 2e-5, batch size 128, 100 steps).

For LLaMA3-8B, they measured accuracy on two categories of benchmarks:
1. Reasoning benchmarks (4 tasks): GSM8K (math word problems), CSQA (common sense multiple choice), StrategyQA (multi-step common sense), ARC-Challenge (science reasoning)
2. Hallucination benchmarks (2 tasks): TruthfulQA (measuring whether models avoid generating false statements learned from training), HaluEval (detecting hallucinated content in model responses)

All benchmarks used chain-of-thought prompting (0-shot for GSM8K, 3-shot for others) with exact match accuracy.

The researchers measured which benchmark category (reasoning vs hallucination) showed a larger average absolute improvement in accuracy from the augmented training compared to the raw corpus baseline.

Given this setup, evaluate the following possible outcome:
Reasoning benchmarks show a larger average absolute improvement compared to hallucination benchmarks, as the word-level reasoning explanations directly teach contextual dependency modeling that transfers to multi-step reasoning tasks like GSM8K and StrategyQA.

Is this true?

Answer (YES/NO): NO